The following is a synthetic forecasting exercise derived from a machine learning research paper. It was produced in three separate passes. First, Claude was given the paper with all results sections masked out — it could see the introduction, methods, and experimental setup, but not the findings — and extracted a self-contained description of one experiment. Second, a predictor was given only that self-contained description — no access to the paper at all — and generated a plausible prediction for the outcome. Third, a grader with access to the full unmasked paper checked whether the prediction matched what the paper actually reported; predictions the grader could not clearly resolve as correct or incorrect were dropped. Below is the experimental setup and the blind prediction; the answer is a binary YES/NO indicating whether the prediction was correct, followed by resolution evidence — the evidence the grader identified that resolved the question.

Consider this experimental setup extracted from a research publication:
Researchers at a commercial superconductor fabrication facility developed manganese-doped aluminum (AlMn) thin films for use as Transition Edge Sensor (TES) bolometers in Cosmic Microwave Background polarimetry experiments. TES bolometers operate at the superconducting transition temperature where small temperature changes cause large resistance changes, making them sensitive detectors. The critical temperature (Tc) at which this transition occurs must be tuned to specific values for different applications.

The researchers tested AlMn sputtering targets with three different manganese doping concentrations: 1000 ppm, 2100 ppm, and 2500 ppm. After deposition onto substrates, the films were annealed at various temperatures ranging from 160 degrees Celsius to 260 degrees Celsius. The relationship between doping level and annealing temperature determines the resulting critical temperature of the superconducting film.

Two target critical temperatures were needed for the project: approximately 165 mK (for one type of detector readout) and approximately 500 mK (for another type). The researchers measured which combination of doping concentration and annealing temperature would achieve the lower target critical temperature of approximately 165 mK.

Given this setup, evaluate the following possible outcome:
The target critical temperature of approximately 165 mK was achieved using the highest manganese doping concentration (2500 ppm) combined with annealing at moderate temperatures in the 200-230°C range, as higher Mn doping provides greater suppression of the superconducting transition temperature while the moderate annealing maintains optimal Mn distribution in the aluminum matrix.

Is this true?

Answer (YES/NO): YES